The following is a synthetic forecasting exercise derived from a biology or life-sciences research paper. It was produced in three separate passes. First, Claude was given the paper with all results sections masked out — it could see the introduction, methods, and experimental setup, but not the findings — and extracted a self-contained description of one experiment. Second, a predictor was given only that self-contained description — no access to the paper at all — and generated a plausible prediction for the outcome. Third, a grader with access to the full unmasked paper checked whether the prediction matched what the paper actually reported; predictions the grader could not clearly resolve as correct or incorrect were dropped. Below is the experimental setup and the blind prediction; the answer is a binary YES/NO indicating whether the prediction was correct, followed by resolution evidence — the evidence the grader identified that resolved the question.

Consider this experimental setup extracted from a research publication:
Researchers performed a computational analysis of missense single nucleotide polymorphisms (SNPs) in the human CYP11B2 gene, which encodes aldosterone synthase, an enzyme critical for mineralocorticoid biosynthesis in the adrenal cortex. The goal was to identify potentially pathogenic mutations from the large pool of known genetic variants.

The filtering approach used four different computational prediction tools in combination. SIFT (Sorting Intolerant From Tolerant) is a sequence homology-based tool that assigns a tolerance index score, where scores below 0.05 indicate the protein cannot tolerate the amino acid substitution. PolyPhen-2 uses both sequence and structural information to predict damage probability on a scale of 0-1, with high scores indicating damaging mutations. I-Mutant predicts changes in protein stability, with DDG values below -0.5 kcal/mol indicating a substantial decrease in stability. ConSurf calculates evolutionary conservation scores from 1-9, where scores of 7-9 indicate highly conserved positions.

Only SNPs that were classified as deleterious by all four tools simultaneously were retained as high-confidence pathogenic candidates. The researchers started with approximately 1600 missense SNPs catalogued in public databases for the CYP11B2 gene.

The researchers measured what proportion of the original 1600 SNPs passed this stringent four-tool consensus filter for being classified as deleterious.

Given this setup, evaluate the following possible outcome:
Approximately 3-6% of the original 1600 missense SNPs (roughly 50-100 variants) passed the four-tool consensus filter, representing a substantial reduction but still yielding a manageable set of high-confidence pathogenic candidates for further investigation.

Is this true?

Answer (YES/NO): NO